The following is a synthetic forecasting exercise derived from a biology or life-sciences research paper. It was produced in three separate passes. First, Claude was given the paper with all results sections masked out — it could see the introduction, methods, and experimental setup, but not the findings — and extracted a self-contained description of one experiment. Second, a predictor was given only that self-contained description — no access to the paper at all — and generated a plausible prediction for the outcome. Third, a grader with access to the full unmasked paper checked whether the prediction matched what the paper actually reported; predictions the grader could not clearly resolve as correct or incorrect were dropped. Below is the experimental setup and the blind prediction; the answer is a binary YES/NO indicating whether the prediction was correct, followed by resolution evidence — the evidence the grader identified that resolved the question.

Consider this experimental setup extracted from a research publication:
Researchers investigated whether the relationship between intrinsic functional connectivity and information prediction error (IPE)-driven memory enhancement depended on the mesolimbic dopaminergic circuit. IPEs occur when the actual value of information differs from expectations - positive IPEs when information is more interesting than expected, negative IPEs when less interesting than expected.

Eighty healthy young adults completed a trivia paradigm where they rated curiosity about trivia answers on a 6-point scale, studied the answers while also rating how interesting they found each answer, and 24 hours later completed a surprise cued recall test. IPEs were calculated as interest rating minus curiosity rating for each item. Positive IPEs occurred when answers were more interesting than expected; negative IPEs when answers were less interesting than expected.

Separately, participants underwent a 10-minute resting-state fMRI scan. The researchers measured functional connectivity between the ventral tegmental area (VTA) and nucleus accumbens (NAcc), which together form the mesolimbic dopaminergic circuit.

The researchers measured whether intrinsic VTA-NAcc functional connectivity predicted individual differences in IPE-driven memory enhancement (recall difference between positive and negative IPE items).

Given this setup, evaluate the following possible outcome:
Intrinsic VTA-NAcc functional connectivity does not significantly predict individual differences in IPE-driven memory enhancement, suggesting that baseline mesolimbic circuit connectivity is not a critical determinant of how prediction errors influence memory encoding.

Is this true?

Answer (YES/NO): YES